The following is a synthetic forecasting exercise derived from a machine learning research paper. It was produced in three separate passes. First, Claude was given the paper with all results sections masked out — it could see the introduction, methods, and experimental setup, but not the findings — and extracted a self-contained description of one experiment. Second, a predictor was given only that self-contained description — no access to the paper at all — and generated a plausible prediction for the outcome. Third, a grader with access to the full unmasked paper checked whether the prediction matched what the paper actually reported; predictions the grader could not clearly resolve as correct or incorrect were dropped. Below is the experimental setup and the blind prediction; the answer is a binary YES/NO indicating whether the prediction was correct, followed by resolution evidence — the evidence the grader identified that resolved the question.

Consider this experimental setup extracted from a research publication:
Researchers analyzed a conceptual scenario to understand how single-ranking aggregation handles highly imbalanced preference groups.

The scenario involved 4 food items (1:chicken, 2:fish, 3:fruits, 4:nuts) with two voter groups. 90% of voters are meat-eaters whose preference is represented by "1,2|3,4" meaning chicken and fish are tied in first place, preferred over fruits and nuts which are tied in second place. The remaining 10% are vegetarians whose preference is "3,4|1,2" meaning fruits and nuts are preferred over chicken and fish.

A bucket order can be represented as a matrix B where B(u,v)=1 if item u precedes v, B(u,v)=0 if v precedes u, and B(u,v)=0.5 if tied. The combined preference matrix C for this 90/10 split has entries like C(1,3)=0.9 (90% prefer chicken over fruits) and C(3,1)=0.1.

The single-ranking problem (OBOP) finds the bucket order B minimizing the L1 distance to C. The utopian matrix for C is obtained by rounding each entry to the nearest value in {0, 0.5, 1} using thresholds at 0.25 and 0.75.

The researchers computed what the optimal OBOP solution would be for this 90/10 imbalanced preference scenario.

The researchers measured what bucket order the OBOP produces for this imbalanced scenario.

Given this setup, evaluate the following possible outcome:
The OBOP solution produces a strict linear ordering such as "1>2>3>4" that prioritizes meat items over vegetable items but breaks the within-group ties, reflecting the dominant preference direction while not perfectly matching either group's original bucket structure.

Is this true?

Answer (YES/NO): NO